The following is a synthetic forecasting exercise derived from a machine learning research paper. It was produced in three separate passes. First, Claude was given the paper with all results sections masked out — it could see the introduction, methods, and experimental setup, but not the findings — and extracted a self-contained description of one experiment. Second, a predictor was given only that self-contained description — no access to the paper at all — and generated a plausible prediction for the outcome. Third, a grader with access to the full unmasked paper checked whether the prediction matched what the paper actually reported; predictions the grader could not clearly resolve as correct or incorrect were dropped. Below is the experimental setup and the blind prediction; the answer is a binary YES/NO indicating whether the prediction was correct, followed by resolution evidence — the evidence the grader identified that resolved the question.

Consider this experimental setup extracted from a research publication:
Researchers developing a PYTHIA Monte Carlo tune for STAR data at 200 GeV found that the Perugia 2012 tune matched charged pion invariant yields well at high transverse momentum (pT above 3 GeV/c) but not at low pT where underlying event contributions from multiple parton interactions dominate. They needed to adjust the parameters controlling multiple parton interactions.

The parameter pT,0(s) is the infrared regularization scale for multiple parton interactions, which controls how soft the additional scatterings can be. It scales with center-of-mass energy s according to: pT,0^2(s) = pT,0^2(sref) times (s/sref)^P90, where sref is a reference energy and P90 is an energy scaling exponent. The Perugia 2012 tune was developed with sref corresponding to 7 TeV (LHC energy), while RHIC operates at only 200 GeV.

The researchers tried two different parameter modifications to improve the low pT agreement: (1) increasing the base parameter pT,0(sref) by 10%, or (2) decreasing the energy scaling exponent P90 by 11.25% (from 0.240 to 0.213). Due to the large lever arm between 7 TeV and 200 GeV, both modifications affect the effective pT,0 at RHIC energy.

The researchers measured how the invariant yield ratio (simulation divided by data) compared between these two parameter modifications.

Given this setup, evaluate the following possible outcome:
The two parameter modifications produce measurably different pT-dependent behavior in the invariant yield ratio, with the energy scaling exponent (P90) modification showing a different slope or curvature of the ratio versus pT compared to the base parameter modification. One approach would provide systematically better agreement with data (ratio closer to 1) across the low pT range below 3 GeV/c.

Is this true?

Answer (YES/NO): NO